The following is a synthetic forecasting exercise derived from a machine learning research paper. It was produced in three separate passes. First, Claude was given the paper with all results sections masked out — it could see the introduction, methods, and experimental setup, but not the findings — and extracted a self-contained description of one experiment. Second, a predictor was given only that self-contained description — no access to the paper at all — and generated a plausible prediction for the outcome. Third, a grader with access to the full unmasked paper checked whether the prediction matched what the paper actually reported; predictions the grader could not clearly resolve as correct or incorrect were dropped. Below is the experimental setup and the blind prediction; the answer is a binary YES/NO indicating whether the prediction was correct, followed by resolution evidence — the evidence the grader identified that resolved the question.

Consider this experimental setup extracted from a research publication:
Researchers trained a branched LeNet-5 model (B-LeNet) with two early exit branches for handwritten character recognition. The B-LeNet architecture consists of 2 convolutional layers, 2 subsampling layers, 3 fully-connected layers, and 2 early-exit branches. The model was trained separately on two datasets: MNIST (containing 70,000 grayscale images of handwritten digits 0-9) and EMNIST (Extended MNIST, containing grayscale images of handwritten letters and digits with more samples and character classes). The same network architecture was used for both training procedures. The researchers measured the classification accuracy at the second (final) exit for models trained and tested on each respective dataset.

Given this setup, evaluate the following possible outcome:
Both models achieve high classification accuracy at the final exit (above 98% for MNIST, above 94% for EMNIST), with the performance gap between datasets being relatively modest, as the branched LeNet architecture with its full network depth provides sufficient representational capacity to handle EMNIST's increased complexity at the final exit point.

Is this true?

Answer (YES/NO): NO